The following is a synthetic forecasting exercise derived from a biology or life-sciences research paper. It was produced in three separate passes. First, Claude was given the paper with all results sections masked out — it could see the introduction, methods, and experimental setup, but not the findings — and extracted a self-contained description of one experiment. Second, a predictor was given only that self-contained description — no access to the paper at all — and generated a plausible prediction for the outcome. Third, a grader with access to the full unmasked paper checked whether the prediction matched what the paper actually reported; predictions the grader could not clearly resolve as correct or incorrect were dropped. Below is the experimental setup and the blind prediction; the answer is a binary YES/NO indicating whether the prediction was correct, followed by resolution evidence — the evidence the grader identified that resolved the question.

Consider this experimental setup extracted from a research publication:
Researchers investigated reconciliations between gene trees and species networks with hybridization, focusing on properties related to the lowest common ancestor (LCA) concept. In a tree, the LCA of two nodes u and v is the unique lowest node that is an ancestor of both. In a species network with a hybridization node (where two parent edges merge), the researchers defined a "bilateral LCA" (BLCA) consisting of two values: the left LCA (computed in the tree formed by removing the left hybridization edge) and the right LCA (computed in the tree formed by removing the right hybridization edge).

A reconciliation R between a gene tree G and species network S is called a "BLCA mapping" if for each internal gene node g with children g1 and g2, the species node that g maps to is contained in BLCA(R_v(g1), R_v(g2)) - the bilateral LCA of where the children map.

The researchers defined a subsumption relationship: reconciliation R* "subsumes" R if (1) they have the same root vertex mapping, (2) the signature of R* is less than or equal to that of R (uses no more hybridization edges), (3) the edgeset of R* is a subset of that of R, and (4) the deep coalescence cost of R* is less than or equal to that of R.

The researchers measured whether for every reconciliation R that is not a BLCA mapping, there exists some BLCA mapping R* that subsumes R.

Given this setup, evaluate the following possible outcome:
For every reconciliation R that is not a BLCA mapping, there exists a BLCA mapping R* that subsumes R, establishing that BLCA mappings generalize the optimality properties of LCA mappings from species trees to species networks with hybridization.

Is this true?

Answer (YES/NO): YES